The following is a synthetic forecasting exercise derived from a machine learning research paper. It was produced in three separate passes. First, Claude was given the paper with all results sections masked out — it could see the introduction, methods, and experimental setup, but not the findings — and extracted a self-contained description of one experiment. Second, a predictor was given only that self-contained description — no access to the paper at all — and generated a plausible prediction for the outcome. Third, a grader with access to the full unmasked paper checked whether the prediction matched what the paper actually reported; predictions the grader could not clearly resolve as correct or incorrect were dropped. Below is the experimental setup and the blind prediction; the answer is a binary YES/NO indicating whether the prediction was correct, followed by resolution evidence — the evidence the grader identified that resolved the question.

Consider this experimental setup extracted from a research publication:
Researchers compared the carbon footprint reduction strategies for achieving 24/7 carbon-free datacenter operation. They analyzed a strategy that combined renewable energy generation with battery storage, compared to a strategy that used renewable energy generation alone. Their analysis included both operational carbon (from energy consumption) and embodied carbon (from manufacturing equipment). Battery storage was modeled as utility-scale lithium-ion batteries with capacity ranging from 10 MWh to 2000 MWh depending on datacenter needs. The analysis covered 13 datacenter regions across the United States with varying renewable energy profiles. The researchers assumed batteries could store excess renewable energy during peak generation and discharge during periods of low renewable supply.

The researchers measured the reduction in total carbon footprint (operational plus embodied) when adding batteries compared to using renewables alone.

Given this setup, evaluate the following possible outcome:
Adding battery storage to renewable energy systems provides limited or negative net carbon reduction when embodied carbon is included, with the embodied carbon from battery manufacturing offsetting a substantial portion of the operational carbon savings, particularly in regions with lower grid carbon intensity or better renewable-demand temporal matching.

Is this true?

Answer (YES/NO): NO